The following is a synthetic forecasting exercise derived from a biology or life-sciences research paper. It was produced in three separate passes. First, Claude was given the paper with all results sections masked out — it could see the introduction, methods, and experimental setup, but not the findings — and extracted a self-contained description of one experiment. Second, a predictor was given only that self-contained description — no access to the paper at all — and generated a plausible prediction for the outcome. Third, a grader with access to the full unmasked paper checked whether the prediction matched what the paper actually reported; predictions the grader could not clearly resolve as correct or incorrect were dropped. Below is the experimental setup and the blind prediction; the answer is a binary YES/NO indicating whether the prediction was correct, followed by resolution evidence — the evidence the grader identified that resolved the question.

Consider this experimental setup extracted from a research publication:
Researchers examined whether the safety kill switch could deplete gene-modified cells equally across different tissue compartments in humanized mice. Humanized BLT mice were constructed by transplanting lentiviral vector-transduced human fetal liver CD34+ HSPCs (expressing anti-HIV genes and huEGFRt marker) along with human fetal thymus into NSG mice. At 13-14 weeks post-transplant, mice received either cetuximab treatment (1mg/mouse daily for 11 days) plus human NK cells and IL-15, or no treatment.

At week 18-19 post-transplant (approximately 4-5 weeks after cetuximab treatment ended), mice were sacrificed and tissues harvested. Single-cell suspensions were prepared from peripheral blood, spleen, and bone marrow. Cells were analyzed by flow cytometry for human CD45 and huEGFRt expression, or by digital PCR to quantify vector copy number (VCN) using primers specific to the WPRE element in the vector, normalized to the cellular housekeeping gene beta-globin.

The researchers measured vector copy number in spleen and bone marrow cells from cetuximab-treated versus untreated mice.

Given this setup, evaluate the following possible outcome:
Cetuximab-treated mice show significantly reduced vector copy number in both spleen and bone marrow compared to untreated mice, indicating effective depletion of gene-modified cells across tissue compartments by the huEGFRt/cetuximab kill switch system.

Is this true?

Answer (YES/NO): YES